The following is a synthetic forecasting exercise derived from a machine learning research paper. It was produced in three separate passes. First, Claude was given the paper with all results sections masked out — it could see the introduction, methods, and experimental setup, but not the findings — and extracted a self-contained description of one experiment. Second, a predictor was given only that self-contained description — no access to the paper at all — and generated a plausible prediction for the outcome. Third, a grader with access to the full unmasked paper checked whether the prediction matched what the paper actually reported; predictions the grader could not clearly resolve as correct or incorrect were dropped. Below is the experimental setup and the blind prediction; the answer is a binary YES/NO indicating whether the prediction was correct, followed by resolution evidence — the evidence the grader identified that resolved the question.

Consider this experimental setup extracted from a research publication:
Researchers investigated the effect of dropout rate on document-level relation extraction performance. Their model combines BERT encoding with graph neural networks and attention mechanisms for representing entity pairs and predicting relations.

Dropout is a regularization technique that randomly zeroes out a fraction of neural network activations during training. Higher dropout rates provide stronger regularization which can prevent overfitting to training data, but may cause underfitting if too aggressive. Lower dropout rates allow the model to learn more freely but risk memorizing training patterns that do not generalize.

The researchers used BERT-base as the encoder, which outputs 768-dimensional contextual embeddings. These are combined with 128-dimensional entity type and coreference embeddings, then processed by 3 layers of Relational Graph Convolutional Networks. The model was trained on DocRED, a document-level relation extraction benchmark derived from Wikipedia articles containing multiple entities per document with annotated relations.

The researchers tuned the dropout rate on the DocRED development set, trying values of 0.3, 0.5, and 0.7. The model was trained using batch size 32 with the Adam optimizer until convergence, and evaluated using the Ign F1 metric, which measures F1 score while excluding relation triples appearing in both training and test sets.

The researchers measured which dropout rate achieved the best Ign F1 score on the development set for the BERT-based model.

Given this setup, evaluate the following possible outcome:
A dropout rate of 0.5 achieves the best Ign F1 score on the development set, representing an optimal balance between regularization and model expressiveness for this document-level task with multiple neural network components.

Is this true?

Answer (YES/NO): NO